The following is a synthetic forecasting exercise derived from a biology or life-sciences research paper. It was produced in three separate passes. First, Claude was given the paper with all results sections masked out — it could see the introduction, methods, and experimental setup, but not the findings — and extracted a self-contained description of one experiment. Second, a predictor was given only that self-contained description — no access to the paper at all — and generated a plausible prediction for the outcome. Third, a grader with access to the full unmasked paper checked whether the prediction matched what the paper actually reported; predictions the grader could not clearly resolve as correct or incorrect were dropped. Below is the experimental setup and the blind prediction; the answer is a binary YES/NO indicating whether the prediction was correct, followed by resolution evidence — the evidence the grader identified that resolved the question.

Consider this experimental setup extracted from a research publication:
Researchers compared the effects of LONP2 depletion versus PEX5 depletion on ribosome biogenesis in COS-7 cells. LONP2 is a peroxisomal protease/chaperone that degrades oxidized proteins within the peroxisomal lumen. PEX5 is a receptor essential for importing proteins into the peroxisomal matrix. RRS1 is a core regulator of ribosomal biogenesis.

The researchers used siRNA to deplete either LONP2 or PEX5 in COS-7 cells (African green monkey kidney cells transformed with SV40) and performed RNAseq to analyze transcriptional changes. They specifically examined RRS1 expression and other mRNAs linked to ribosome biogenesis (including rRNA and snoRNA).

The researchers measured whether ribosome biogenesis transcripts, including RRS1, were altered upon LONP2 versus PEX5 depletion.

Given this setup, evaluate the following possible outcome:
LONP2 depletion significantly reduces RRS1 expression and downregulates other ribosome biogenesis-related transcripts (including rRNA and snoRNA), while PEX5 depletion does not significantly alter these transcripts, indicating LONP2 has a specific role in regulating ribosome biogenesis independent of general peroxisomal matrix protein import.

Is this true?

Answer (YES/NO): NO